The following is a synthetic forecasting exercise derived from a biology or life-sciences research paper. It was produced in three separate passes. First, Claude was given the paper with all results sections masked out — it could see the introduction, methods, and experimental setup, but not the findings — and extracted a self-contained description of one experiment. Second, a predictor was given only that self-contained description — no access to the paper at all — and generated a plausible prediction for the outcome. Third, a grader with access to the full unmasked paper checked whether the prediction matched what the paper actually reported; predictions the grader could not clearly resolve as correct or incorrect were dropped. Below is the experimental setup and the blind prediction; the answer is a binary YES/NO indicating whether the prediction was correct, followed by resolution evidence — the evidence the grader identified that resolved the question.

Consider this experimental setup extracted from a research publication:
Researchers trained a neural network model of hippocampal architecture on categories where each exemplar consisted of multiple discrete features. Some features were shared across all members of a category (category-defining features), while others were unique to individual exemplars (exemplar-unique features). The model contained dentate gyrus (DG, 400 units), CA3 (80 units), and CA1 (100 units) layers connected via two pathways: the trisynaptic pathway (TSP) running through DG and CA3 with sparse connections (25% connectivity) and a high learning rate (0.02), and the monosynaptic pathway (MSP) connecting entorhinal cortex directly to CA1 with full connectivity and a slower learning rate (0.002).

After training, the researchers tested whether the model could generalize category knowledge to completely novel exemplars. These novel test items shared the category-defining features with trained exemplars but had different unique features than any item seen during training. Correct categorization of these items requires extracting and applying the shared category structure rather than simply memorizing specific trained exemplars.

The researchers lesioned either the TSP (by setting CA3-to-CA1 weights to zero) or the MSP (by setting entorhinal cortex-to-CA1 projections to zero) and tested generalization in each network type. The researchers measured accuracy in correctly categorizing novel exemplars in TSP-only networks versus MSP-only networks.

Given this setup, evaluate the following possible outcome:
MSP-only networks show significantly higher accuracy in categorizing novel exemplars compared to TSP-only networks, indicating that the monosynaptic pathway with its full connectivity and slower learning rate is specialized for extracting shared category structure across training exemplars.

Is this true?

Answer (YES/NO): YES